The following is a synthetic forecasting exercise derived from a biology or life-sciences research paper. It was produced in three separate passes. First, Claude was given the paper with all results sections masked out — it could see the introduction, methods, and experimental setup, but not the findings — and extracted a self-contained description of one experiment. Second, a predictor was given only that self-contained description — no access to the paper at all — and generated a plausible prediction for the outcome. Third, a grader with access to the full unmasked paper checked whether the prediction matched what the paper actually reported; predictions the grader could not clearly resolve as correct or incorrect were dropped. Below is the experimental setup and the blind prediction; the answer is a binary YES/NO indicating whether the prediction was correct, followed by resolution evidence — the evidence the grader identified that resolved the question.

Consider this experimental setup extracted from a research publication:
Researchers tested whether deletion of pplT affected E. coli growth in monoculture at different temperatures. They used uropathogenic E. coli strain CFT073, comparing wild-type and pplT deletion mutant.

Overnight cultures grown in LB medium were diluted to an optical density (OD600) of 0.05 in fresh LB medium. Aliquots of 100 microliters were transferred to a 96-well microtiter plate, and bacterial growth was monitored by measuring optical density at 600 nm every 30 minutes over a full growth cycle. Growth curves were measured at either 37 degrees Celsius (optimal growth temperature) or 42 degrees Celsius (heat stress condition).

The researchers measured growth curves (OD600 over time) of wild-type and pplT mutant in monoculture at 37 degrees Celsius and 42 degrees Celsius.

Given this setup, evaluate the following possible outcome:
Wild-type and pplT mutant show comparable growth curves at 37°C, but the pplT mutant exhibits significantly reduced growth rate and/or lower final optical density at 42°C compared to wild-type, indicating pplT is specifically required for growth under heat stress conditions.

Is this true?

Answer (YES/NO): NO